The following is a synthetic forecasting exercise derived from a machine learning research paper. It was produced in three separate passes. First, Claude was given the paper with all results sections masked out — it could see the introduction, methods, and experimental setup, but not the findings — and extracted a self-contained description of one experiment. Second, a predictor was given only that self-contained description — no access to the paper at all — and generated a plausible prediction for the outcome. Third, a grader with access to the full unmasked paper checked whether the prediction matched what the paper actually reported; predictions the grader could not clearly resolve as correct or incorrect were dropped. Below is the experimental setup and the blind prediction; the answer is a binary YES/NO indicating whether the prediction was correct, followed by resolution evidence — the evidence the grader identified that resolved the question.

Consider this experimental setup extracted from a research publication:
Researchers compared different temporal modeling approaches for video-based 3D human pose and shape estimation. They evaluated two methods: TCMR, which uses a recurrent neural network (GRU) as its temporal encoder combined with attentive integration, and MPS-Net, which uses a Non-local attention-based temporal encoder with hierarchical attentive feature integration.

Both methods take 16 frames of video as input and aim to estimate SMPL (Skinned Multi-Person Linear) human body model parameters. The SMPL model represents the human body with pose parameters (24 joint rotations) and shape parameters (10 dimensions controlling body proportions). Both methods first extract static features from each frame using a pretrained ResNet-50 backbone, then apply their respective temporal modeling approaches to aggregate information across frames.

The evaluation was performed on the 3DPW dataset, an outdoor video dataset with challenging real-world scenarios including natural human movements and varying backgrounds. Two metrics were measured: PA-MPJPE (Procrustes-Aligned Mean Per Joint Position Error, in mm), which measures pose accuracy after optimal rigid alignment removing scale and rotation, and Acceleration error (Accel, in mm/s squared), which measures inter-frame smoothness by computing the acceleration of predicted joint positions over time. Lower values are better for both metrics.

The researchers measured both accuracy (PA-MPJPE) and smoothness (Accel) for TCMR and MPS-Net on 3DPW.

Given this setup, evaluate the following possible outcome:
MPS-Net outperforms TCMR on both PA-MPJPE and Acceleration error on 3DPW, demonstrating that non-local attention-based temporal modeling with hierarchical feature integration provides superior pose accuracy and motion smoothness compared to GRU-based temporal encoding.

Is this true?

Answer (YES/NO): NO